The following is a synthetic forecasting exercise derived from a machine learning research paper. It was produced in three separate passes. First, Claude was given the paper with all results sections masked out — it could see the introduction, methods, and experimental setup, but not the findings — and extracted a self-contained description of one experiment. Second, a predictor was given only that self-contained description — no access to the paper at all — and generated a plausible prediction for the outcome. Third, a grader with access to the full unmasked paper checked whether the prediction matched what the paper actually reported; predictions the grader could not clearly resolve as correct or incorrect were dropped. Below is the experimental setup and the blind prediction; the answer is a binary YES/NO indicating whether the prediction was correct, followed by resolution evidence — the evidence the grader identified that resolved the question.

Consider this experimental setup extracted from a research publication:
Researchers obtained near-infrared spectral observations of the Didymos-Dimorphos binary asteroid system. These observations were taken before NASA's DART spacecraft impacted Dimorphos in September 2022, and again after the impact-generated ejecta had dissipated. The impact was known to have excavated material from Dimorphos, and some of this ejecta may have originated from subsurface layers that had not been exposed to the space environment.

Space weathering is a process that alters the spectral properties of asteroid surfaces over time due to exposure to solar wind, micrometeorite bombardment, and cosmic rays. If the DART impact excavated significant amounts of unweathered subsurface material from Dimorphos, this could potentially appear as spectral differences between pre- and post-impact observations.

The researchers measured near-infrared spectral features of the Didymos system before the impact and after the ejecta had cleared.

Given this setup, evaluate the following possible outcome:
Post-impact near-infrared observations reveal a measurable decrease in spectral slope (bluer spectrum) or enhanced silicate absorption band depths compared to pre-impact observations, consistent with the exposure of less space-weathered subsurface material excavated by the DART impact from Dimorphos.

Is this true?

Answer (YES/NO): NO